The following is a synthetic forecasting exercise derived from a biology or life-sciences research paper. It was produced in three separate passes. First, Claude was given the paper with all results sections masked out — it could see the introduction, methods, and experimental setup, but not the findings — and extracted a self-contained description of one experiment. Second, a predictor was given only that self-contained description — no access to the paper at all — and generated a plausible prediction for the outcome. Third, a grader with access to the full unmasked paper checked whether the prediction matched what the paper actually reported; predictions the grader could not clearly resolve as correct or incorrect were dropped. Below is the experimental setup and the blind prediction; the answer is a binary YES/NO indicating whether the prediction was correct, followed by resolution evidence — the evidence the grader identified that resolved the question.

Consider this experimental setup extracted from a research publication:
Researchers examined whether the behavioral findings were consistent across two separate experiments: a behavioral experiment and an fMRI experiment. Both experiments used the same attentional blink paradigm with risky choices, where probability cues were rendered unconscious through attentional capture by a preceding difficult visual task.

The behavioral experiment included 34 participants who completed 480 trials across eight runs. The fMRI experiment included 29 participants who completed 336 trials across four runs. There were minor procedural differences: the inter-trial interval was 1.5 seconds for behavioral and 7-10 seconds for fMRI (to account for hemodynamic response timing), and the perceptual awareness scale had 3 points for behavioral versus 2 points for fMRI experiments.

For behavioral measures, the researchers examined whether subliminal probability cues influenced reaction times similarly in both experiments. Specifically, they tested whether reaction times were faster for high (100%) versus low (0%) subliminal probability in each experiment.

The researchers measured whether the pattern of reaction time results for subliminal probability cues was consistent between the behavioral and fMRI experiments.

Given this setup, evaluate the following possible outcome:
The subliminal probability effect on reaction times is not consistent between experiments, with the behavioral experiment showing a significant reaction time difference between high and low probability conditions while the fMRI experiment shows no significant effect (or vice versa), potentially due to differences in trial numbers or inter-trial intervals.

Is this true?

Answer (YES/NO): NO